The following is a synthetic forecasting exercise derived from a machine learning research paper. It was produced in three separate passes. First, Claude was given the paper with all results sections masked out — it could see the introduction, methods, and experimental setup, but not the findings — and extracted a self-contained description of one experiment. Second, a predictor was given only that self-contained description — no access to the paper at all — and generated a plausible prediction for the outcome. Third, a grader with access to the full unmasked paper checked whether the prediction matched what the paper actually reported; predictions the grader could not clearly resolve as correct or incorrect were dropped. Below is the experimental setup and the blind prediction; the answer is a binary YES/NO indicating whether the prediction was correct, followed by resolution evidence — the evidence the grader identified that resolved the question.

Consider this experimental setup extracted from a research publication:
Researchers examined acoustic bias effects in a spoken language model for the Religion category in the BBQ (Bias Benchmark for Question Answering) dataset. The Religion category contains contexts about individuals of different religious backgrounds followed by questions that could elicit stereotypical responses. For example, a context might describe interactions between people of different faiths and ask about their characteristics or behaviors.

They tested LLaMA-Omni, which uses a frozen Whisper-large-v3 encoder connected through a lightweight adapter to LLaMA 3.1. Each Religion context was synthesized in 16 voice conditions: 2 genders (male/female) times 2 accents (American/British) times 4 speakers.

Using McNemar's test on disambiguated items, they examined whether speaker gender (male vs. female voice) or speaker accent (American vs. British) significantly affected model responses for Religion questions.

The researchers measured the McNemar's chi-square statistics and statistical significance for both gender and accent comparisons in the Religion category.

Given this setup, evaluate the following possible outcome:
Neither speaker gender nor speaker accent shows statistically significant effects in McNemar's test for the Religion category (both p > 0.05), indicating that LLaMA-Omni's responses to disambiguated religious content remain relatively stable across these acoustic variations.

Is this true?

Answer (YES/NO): YES